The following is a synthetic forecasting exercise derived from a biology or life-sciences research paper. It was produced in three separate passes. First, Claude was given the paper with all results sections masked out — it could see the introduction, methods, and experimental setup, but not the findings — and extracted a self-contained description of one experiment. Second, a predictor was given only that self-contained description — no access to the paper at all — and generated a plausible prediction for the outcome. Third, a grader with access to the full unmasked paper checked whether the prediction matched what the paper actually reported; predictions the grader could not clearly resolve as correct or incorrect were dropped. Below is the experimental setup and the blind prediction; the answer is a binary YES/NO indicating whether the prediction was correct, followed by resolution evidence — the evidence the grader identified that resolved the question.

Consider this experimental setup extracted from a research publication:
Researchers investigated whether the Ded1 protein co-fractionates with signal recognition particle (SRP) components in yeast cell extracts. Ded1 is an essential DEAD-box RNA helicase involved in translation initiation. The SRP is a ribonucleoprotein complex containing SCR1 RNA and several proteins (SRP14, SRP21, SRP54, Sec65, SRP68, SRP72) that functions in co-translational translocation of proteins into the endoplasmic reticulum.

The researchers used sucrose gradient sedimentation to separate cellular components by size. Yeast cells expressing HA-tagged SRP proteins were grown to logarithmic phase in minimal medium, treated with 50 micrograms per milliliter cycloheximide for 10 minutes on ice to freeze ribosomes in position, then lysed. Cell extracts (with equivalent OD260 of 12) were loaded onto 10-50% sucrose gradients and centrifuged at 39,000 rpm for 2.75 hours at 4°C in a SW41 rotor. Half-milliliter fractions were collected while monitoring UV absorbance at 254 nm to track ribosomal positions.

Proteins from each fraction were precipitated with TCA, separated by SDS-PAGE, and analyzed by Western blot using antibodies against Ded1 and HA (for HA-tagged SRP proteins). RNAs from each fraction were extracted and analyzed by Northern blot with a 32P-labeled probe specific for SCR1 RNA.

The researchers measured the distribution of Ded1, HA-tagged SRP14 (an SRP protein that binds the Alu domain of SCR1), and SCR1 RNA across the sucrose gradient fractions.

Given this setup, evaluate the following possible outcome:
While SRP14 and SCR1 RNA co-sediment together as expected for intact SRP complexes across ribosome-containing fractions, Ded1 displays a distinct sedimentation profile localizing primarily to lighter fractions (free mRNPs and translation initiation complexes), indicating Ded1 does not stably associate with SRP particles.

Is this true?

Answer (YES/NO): NO